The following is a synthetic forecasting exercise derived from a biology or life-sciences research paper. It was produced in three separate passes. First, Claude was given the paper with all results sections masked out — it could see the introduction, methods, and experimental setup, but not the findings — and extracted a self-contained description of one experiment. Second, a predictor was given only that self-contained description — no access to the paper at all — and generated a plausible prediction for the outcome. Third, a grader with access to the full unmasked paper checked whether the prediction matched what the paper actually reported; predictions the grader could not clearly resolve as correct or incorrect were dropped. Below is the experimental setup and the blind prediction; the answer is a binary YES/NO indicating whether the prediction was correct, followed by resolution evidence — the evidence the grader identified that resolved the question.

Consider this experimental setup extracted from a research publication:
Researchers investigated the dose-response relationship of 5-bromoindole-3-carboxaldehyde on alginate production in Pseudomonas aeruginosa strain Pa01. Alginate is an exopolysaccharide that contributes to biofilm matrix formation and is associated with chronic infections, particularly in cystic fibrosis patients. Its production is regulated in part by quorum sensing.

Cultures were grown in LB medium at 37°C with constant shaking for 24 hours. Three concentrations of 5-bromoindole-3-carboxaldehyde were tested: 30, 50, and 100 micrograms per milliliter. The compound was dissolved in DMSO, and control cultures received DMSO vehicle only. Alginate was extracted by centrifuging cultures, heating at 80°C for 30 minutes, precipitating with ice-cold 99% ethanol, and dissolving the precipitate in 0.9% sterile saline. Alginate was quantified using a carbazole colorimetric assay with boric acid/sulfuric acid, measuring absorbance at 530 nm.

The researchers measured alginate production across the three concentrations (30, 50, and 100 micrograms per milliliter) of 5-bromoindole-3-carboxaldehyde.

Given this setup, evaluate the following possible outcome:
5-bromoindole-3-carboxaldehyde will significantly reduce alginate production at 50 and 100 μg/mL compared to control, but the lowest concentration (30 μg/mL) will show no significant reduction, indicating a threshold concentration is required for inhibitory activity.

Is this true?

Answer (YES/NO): NO